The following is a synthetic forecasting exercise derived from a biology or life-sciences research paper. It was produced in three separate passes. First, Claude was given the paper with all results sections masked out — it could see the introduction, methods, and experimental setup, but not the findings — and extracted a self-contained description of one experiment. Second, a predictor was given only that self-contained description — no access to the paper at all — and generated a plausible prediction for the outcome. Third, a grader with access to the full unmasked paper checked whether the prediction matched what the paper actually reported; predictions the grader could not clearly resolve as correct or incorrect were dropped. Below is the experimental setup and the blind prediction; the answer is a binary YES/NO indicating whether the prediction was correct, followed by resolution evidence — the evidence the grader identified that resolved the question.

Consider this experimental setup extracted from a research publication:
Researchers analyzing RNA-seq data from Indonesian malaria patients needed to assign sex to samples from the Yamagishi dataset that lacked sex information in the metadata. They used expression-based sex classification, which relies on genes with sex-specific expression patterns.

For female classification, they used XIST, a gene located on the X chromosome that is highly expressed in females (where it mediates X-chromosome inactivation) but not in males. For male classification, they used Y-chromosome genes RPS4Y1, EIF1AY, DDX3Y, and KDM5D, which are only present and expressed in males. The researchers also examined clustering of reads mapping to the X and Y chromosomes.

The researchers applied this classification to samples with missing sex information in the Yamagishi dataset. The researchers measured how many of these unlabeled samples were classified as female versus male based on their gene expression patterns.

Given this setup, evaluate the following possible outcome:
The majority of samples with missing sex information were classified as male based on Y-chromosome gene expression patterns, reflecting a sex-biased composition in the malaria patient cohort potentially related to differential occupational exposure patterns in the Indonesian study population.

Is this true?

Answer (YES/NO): NO